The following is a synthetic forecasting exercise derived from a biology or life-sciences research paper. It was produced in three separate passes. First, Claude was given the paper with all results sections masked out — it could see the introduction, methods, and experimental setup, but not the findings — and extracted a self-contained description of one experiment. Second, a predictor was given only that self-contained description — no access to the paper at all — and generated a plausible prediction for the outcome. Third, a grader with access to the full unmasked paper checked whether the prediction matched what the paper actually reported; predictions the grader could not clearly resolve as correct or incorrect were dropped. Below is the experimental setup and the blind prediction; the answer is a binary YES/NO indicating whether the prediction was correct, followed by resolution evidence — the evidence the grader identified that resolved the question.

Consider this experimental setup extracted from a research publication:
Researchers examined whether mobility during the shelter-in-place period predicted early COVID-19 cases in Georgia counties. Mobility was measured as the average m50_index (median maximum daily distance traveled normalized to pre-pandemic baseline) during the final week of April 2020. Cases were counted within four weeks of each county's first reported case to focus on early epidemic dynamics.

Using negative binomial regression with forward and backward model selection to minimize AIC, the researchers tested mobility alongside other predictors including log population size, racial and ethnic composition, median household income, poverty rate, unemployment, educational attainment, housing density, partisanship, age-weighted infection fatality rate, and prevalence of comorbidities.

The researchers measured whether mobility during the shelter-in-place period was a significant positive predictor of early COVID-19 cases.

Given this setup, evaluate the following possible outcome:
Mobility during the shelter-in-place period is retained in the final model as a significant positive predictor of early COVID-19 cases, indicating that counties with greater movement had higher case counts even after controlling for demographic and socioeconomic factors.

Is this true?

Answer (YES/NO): NO